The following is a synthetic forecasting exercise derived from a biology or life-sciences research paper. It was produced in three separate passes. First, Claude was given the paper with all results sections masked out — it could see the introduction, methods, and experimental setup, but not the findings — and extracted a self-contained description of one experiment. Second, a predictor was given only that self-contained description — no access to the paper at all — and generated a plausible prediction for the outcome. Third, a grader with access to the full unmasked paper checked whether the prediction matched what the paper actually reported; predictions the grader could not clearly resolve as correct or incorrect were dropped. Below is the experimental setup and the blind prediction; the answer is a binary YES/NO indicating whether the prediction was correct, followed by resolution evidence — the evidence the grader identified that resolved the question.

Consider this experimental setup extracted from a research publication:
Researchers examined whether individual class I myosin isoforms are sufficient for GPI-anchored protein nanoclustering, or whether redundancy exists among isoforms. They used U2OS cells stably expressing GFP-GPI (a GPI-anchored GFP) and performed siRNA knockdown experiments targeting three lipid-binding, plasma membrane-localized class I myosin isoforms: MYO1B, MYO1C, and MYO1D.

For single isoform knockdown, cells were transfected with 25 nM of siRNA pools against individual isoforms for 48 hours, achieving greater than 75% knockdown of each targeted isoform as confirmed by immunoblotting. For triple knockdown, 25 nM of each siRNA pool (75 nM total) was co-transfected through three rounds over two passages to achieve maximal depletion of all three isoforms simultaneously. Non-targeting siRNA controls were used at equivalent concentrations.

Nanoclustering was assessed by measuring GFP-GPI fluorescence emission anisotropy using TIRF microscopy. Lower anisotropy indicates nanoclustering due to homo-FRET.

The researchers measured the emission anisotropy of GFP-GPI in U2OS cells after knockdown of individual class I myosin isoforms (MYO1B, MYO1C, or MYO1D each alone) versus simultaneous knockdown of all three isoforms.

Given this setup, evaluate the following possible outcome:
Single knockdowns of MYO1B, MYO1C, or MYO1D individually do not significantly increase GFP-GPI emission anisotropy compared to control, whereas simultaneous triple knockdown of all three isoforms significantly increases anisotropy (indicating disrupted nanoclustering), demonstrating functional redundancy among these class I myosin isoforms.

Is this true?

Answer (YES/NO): YES